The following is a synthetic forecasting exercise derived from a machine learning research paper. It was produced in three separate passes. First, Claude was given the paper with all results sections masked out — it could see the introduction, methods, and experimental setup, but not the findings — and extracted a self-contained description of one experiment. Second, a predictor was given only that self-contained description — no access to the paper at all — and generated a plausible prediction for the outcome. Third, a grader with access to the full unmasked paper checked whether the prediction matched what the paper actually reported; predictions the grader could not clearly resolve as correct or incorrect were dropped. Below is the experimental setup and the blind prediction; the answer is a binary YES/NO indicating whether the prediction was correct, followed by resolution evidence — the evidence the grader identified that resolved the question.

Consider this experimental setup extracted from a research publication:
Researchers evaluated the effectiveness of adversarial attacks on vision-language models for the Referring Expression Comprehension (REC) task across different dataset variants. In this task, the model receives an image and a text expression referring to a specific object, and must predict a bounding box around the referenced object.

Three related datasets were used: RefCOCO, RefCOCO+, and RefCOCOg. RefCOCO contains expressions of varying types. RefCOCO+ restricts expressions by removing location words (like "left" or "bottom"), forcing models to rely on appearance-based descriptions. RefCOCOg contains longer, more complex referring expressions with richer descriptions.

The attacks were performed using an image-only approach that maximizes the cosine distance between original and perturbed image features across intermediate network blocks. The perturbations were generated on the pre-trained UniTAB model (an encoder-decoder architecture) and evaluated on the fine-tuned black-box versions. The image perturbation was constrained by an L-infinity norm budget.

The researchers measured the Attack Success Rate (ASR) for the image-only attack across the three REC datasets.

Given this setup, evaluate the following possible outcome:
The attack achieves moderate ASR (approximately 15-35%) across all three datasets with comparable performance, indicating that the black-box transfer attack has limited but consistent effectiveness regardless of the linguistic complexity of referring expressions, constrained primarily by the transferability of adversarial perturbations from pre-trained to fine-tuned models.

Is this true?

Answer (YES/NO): NO